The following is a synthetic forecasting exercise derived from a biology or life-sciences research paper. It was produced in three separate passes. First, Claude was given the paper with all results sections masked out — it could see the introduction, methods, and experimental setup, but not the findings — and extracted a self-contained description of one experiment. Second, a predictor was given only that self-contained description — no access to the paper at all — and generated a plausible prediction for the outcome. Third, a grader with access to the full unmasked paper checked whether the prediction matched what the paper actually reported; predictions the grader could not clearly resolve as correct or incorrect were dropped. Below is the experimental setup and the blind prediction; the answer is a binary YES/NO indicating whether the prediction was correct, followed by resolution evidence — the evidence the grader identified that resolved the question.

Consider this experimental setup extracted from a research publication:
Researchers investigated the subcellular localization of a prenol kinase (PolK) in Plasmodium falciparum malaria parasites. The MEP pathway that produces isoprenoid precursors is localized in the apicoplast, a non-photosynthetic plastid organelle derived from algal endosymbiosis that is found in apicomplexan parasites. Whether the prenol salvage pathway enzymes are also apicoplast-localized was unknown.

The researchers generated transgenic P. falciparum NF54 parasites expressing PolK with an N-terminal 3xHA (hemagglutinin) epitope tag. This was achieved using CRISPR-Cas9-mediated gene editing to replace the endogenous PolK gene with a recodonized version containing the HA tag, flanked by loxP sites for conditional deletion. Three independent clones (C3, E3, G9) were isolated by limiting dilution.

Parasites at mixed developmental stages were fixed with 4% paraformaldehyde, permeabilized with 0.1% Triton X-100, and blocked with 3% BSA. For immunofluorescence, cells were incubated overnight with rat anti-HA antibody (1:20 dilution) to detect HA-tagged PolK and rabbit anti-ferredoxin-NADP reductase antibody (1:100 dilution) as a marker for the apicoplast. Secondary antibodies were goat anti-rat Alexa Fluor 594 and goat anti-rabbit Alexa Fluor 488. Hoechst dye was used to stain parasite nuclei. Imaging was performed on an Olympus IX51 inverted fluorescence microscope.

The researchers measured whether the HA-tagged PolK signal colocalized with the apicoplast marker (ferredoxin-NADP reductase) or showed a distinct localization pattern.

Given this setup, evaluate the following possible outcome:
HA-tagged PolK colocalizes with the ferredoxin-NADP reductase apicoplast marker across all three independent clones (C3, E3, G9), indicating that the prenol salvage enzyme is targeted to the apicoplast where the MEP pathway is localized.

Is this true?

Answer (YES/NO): NO